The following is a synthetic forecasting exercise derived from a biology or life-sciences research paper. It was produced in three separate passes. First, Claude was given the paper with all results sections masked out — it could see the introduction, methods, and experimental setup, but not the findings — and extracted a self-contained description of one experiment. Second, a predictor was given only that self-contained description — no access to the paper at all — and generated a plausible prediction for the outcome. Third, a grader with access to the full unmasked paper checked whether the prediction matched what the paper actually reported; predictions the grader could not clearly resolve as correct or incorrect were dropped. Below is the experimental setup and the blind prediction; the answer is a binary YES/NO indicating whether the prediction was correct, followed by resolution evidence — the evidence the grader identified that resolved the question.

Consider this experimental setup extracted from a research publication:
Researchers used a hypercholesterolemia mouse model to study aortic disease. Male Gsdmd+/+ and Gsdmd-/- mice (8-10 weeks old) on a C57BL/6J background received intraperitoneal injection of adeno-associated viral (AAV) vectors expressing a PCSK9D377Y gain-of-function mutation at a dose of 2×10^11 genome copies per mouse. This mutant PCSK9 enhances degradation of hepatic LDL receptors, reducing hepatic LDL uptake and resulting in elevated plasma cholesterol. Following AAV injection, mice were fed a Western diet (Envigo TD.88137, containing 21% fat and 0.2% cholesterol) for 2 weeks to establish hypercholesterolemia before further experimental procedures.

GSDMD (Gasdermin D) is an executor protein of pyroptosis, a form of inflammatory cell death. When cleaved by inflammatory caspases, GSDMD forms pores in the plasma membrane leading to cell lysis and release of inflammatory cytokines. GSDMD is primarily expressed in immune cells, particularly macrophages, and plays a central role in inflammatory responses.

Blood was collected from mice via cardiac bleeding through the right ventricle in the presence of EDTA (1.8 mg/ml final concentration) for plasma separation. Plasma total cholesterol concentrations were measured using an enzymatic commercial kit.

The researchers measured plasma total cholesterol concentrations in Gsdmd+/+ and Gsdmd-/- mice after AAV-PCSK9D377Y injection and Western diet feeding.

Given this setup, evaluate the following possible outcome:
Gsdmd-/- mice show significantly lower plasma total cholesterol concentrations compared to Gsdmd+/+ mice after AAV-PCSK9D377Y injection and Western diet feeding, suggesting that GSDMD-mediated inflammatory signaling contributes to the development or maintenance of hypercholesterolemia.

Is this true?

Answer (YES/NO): NO